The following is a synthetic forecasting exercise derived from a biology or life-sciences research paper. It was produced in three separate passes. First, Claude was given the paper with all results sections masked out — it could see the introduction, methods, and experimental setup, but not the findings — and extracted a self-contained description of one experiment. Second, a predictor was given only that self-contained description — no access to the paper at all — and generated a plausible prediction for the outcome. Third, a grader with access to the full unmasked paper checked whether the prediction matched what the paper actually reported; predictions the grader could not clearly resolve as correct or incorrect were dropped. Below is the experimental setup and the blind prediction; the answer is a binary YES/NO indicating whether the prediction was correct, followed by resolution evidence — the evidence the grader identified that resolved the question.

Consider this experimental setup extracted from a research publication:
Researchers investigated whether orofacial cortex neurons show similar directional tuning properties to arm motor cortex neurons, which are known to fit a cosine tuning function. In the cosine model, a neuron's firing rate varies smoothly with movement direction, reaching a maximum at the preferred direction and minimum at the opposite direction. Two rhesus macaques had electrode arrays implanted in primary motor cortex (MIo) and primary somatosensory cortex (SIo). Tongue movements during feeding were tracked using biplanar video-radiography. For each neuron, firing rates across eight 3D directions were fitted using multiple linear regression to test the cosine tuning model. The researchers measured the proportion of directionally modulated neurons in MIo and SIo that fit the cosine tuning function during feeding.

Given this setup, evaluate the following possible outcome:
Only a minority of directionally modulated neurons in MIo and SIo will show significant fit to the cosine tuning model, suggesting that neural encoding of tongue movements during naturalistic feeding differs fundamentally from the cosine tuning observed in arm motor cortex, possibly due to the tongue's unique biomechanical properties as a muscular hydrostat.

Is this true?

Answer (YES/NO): NO